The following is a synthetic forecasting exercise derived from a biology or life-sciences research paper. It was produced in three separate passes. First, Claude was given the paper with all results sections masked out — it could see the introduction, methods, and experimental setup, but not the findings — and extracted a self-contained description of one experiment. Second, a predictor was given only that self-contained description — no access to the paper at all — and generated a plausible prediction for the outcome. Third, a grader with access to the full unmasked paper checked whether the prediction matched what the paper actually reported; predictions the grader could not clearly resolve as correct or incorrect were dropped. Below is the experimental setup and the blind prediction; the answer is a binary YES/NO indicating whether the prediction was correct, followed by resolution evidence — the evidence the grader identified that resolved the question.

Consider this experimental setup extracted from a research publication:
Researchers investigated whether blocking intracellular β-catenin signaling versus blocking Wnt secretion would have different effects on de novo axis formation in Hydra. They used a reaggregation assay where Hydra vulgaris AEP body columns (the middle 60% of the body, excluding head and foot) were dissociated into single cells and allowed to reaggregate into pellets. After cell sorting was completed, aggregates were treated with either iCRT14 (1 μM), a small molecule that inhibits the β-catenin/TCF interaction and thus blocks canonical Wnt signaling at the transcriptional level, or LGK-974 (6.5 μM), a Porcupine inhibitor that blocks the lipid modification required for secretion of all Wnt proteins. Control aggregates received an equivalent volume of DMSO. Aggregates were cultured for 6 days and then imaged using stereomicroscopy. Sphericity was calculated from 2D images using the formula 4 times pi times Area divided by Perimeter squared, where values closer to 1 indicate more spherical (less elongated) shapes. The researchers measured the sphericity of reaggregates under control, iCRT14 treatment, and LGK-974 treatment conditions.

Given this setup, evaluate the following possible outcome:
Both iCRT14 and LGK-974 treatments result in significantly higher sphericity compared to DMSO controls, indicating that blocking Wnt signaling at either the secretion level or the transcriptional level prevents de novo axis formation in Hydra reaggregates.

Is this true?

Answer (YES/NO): YES